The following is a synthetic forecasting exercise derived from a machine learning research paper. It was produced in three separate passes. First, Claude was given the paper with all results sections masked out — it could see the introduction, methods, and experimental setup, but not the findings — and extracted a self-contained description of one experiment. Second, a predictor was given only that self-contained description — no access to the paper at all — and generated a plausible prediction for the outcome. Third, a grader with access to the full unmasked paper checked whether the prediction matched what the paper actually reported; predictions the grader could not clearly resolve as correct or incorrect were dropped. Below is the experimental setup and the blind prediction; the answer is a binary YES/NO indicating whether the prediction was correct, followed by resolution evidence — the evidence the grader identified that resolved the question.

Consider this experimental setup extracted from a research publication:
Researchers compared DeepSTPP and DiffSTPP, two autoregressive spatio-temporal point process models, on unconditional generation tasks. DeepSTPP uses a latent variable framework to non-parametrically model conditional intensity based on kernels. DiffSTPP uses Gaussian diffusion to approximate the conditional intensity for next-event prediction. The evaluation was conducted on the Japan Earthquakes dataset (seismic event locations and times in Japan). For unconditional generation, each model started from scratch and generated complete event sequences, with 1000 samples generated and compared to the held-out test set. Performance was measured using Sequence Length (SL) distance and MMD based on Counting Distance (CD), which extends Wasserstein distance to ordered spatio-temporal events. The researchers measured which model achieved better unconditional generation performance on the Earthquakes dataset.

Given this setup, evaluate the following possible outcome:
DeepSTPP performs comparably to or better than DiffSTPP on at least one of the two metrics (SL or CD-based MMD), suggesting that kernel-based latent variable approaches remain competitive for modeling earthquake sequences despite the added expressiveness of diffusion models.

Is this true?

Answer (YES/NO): NO